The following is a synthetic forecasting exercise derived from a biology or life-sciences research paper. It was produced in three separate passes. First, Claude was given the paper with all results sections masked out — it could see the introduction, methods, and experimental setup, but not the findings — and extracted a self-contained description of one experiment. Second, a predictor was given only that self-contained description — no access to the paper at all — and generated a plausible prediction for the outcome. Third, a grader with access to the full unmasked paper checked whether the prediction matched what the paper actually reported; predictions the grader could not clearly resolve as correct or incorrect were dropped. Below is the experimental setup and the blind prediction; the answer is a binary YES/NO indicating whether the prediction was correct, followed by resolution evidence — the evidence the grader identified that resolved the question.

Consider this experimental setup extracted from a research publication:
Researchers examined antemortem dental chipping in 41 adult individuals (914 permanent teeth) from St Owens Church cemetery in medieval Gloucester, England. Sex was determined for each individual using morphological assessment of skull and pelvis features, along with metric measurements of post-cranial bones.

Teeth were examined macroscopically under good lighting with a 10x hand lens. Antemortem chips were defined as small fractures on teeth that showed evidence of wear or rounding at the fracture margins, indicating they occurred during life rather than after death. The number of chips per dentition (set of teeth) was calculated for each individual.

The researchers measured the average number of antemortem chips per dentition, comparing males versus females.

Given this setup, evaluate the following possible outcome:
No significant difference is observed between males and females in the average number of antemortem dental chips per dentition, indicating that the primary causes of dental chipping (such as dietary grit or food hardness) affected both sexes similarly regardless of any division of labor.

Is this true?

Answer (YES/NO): NO